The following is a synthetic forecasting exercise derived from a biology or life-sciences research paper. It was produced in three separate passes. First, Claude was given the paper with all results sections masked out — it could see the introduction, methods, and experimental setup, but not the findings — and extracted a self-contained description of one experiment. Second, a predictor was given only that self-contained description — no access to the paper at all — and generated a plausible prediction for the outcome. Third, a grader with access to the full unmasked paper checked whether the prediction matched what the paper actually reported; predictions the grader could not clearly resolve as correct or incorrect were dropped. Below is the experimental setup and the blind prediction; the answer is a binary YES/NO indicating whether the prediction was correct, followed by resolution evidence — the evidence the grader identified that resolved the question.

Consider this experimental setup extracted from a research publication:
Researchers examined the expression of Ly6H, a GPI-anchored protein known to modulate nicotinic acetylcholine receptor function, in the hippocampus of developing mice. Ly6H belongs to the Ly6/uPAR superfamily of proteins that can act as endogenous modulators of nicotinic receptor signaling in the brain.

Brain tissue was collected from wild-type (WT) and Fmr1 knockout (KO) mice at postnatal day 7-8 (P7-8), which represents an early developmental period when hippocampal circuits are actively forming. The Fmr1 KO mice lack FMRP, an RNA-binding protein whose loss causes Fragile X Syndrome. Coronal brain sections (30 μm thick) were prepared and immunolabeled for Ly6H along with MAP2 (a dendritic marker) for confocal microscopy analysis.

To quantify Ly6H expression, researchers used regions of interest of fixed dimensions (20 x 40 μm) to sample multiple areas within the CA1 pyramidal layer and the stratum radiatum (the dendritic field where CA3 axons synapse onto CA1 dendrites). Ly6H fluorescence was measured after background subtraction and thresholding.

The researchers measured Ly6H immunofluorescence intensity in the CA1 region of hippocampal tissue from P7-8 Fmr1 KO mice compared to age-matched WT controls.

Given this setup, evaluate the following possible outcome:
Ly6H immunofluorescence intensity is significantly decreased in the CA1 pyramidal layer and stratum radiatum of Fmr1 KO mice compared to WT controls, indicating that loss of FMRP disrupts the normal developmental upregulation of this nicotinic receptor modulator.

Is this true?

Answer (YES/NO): NO